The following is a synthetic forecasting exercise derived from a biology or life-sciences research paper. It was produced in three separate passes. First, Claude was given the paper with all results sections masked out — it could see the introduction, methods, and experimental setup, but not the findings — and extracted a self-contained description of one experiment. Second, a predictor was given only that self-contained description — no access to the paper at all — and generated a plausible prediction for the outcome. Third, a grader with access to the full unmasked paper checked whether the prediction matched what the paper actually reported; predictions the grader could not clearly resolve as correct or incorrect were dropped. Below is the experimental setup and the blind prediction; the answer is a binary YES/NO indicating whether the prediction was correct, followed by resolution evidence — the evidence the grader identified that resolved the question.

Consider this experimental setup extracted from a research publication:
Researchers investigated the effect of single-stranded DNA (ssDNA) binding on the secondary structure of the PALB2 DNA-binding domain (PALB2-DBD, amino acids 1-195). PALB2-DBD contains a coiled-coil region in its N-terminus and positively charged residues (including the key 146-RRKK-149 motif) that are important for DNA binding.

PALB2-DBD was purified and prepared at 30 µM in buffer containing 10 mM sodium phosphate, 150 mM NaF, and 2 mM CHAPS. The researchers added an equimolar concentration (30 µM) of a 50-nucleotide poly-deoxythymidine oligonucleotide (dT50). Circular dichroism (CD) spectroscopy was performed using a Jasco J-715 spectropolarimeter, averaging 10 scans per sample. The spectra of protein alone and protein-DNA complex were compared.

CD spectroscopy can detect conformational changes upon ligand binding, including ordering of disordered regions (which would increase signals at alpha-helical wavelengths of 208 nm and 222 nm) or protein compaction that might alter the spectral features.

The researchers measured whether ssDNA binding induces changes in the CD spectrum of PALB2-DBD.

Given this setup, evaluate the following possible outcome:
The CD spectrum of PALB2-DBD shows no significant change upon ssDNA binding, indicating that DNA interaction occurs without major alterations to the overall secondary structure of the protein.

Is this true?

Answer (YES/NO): YES